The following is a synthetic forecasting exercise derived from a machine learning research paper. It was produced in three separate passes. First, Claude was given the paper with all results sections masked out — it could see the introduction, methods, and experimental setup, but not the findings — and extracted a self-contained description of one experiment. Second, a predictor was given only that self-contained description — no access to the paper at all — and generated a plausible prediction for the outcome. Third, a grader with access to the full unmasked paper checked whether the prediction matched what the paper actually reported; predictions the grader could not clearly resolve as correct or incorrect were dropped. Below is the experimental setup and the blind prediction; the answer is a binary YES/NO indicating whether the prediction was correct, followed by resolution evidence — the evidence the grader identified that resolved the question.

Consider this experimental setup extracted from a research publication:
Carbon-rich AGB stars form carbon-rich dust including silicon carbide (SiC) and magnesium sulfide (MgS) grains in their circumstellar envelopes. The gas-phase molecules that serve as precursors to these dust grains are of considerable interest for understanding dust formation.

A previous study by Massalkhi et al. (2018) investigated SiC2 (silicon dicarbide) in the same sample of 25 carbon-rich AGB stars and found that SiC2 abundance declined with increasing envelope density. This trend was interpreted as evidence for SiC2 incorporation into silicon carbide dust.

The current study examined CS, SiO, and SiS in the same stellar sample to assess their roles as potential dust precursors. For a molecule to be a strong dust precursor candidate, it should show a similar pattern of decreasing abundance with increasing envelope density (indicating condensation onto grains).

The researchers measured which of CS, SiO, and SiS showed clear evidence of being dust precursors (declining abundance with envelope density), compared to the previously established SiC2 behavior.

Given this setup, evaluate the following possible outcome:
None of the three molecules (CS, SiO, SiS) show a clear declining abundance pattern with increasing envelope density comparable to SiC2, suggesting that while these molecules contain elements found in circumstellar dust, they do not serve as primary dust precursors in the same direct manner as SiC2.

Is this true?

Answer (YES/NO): NO